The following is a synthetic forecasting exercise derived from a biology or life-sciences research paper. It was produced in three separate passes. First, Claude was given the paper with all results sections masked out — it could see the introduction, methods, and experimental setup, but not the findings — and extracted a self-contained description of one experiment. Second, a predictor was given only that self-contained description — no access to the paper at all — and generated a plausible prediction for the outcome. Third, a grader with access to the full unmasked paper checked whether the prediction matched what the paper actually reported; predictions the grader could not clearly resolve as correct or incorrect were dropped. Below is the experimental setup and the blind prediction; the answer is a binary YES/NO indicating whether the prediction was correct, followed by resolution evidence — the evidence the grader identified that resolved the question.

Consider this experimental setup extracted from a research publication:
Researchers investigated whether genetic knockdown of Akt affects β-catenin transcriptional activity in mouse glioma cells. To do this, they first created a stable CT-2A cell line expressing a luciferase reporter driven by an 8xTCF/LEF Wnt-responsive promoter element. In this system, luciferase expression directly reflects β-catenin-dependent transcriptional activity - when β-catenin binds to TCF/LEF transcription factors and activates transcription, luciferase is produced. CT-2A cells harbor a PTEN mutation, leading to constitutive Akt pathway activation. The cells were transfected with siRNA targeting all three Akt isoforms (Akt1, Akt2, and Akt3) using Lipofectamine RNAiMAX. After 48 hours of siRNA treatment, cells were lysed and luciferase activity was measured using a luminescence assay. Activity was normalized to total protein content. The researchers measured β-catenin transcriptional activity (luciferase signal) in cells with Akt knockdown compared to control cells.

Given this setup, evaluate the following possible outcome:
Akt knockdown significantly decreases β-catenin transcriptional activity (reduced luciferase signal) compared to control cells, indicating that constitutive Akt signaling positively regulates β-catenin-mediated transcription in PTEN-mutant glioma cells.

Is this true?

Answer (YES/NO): YES